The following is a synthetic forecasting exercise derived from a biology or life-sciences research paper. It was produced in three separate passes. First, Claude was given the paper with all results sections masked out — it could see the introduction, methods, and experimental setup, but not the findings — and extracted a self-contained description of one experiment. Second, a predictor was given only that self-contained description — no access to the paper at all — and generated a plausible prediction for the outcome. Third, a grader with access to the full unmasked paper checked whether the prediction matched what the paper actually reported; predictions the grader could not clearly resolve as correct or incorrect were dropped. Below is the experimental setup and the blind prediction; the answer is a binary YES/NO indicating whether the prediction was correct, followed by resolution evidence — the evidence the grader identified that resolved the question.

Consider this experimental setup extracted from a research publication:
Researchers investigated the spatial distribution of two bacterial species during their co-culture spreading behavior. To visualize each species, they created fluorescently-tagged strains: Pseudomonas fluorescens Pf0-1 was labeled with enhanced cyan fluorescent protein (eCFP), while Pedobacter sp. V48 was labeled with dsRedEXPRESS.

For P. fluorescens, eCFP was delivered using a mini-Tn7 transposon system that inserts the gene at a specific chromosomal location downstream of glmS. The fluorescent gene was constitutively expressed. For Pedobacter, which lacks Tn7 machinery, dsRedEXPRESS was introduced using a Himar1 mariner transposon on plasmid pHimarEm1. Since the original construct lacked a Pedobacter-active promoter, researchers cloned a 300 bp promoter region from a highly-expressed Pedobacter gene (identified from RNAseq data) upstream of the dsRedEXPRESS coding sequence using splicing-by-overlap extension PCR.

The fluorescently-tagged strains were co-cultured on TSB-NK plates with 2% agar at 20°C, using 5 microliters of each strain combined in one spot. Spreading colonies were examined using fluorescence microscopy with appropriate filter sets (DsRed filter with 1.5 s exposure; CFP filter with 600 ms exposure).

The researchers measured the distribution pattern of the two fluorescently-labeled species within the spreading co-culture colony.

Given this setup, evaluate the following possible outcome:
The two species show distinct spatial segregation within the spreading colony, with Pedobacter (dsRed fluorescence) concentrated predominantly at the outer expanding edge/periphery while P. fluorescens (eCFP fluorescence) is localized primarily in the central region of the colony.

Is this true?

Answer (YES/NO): NO